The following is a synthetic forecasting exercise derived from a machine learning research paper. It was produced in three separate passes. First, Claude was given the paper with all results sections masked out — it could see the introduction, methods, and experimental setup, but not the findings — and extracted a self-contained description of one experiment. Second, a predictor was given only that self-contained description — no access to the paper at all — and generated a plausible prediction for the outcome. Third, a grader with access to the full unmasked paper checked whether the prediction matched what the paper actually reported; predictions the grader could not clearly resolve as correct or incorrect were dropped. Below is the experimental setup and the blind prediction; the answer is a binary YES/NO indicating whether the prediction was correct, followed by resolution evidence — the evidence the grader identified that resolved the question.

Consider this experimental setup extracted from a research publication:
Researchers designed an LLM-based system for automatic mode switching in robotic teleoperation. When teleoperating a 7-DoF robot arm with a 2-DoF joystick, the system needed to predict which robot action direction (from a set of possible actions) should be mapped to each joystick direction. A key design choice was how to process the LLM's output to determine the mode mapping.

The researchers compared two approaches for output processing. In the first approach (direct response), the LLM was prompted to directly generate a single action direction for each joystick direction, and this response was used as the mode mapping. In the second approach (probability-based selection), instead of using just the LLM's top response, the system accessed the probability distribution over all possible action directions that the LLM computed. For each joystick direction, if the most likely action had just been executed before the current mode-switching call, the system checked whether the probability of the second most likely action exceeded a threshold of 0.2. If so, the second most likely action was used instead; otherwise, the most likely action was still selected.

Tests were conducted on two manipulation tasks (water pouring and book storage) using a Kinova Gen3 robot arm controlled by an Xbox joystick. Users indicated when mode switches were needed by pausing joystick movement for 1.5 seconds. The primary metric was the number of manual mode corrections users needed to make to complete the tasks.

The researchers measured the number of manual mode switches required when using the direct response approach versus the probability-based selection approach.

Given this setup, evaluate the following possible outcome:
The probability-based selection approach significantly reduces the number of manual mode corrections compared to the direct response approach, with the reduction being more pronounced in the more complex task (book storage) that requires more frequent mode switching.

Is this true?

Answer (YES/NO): NO